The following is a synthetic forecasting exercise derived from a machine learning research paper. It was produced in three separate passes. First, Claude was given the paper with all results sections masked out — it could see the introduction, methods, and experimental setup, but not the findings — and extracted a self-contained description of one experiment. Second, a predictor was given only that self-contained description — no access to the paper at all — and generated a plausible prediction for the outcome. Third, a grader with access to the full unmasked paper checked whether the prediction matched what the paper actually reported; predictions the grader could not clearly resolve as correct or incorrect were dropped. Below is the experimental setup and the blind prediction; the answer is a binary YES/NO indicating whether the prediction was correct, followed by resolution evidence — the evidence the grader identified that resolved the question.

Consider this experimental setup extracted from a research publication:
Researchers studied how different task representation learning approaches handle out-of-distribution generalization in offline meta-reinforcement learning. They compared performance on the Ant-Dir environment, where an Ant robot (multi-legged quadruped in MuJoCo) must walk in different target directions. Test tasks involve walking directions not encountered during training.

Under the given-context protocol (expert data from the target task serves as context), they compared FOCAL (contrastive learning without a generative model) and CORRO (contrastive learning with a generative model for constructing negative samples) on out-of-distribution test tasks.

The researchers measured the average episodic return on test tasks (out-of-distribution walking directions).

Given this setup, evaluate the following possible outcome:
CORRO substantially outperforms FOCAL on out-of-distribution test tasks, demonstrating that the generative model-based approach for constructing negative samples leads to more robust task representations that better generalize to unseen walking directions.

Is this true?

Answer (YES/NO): NO